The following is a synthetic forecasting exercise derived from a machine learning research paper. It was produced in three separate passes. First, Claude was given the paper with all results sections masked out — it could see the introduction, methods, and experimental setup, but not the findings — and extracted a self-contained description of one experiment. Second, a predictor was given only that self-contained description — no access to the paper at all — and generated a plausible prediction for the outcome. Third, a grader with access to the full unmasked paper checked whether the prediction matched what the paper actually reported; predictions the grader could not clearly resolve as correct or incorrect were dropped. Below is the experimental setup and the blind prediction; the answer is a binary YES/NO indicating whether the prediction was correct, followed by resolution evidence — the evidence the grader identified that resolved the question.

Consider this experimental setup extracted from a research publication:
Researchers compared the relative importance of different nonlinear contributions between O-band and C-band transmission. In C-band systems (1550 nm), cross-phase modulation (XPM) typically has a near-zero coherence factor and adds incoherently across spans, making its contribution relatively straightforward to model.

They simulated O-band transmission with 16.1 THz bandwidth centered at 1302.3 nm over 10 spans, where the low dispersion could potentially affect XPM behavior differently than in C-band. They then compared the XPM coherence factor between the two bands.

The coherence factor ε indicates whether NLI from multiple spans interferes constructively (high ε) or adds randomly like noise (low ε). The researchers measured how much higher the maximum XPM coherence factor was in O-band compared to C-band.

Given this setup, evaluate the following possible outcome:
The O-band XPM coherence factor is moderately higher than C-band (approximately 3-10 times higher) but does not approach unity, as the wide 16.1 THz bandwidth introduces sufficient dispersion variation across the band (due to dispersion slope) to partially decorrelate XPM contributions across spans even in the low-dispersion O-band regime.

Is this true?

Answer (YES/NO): NO